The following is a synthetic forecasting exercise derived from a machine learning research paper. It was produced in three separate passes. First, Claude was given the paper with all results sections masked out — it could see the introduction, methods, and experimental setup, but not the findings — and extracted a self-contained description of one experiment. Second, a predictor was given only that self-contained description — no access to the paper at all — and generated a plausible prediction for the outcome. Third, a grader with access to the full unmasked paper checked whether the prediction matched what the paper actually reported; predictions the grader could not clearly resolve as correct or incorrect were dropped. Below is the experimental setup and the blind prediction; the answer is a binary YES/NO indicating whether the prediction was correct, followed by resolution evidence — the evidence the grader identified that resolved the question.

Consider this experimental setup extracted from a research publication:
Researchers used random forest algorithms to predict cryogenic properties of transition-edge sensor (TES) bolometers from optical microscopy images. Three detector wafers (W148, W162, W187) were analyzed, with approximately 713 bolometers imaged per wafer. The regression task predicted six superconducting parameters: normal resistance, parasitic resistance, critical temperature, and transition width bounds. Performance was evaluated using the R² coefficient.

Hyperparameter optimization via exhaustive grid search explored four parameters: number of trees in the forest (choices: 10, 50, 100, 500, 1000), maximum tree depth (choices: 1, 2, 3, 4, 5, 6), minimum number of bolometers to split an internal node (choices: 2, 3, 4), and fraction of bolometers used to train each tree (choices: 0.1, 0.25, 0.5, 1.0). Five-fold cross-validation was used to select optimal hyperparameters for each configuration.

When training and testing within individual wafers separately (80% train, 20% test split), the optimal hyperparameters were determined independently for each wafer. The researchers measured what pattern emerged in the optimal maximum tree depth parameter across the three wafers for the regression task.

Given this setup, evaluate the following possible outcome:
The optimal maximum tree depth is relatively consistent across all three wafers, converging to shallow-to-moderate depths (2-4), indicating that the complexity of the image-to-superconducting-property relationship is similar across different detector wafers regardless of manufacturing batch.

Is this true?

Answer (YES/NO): NO